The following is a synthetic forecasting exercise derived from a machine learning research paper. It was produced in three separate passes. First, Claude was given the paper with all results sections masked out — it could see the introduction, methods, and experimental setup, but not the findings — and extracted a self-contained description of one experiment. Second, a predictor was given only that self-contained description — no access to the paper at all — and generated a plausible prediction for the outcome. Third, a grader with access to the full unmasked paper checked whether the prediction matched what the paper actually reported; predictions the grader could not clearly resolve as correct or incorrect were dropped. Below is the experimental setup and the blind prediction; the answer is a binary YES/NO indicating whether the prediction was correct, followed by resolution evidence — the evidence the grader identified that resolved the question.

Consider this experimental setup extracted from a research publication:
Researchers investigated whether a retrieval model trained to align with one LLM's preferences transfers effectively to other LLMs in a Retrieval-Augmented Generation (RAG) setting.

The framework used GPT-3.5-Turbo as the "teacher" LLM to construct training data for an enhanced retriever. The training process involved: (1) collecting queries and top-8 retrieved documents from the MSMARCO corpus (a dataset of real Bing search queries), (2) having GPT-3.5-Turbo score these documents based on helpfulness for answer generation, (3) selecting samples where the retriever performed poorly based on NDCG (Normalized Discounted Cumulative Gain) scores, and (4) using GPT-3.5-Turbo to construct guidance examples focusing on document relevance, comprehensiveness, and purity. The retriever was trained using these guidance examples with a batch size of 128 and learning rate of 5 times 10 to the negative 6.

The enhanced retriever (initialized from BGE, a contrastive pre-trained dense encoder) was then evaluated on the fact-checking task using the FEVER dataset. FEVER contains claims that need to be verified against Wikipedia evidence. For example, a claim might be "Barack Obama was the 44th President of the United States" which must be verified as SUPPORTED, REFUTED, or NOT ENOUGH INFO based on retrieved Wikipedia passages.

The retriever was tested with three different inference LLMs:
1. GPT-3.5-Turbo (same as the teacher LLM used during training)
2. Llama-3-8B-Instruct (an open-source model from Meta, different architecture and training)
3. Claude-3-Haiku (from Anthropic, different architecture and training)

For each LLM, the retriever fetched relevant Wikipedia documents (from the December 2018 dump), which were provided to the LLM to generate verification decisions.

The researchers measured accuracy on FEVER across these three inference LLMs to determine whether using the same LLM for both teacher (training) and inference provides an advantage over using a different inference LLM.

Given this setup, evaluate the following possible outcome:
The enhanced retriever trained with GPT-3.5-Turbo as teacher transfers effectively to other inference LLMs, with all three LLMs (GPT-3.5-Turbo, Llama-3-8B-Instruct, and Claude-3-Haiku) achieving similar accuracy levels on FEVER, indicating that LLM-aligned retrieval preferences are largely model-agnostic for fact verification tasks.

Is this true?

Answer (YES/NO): NO